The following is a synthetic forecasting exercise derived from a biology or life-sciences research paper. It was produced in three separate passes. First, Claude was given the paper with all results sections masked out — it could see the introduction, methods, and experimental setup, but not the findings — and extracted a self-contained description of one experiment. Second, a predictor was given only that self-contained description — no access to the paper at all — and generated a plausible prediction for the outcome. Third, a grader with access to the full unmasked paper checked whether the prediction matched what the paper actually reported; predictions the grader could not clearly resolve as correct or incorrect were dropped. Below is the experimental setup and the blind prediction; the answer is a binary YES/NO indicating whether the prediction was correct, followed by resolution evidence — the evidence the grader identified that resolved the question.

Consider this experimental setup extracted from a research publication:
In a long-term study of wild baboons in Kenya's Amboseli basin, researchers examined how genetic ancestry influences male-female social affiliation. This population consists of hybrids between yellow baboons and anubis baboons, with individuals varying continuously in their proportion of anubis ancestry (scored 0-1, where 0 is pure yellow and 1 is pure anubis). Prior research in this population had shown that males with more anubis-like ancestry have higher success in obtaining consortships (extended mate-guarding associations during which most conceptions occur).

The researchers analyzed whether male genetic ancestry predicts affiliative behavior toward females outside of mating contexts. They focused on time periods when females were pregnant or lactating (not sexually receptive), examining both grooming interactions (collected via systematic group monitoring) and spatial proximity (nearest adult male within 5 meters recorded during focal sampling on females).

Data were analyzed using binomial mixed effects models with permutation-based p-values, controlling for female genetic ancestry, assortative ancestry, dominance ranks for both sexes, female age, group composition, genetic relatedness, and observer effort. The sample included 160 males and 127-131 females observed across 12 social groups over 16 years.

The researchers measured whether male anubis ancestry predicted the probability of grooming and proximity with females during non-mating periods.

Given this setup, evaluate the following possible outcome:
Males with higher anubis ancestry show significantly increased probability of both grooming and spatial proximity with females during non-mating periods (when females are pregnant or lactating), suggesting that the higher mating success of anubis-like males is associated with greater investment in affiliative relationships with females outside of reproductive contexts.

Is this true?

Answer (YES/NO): YES